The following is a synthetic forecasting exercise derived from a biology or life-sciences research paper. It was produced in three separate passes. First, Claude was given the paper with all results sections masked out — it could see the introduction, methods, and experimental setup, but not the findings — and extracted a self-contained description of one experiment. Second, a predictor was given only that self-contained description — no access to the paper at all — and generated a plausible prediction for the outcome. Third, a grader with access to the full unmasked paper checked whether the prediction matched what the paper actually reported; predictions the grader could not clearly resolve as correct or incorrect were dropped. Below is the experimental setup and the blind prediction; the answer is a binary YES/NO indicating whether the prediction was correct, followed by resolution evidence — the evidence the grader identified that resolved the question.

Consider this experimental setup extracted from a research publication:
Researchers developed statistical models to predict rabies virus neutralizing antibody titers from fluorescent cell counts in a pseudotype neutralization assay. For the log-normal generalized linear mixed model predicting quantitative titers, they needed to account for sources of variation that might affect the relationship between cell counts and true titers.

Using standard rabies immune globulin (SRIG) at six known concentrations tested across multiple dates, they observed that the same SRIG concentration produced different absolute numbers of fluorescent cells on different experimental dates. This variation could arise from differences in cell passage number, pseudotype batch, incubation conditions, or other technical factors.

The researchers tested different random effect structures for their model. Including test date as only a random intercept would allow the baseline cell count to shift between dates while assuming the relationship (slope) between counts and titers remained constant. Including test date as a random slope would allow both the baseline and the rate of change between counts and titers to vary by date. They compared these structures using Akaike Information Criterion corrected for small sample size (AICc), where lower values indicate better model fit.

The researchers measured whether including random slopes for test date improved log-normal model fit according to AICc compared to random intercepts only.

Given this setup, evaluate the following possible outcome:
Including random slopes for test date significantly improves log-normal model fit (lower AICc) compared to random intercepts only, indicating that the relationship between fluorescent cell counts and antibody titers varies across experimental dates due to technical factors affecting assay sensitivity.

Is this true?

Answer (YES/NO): YES